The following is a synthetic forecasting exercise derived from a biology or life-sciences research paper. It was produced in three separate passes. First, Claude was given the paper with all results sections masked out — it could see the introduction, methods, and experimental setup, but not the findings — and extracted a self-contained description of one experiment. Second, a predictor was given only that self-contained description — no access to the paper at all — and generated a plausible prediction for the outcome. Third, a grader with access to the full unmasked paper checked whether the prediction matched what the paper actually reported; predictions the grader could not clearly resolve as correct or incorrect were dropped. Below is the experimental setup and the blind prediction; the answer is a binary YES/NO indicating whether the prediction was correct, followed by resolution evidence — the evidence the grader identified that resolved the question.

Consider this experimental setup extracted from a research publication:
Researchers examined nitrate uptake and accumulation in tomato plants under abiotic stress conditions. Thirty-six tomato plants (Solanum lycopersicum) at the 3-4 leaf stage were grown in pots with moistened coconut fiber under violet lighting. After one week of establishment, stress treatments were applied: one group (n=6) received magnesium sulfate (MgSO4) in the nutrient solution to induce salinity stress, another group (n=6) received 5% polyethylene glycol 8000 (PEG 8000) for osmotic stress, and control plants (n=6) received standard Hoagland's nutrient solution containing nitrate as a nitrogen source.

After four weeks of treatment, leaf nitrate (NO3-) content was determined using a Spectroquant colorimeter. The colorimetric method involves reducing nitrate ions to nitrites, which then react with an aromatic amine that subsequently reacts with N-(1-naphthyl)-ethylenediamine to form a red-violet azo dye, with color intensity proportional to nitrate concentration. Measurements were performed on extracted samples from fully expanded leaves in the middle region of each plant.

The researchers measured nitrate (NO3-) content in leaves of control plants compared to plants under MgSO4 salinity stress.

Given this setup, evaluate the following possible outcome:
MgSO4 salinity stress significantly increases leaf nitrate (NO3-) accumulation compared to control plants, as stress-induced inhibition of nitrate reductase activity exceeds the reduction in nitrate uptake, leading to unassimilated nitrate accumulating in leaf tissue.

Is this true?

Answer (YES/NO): NO